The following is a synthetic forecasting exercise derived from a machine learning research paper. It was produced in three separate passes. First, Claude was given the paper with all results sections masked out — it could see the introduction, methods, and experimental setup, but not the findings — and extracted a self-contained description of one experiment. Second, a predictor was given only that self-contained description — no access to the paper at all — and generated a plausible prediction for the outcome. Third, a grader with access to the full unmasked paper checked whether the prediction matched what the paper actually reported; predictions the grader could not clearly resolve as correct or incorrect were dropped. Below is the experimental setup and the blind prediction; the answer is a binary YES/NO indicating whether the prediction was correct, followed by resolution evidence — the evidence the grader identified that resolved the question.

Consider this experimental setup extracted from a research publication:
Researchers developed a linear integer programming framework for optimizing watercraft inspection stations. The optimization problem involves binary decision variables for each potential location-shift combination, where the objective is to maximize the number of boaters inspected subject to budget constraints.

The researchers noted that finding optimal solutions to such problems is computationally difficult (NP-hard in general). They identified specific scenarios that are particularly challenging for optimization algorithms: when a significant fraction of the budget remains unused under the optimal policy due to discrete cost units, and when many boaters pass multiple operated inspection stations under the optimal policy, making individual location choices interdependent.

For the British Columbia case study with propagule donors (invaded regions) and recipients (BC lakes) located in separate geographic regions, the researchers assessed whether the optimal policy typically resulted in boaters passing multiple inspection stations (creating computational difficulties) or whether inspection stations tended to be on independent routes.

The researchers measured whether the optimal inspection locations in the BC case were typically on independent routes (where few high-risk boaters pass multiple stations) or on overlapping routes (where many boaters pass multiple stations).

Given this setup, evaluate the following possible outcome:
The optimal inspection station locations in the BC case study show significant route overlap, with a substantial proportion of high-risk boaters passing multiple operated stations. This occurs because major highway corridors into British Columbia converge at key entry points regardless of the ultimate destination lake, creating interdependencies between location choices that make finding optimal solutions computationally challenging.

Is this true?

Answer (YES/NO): NO